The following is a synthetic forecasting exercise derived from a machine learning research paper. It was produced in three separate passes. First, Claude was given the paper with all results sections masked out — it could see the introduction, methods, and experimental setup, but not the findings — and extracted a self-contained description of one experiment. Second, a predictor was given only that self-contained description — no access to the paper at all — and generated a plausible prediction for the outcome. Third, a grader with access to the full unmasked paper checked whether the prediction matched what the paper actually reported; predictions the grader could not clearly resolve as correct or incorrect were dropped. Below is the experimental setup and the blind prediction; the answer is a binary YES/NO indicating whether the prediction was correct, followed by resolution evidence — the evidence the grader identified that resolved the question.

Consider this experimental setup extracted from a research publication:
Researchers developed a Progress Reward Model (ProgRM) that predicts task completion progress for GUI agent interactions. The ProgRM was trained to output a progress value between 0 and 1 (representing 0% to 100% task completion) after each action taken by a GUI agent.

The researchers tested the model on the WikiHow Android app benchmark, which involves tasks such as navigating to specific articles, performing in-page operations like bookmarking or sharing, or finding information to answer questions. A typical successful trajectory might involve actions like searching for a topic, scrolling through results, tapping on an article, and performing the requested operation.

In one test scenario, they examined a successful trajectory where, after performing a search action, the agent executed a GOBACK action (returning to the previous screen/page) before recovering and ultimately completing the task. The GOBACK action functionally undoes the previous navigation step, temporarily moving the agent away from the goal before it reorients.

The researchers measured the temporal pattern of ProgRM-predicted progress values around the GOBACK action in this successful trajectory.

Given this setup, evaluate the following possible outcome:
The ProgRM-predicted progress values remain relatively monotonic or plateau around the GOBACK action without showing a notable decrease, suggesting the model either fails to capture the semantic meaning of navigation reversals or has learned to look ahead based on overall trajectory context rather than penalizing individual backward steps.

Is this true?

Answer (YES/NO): NO